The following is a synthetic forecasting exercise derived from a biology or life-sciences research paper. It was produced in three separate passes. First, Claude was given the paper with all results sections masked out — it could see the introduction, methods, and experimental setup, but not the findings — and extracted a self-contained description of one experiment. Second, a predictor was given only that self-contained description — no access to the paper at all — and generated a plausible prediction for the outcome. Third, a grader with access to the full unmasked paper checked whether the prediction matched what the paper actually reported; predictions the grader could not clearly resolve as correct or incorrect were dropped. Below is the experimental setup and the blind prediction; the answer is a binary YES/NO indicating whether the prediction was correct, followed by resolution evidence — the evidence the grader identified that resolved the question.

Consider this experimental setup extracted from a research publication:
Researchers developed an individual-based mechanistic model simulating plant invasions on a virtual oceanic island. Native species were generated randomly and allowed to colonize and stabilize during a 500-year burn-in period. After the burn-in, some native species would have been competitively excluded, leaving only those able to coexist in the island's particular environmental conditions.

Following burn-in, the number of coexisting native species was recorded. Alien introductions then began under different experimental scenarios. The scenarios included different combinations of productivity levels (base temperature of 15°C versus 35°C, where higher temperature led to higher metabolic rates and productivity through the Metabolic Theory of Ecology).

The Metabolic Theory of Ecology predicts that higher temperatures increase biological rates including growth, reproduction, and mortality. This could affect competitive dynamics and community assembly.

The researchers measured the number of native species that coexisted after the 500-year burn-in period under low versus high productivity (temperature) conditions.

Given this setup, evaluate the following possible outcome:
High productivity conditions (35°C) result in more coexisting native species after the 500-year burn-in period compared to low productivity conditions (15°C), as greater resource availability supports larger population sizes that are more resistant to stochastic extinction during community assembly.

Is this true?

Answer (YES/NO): NO